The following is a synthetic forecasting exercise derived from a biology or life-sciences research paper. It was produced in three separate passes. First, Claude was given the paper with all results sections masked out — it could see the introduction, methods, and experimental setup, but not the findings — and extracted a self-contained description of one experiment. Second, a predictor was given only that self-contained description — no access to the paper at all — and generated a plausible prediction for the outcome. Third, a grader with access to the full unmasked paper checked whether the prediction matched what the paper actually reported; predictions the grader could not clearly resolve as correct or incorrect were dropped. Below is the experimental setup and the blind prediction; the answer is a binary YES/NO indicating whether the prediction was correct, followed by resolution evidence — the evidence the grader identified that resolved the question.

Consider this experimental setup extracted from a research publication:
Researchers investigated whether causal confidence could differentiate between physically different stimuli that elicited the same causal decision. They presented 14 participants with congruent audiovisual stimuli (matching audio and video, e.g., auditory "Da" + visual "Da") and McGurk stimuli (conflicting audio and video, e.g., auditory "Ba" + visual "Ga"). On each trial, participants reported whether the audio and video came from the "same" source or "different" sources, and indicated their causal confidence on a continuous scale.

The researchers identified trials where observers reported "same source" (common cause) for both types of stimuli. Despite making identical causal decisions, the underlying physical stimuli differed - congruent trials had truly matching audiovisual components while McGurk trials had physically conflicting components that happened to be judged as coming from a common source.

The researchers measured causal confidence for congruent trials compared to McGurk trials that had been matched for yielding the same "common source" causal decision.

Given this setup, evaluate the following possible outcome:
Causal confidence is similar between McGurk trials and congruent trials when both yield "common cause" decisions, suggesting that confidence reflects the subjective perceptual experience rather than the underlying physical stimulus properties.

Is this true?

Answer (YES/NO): YES